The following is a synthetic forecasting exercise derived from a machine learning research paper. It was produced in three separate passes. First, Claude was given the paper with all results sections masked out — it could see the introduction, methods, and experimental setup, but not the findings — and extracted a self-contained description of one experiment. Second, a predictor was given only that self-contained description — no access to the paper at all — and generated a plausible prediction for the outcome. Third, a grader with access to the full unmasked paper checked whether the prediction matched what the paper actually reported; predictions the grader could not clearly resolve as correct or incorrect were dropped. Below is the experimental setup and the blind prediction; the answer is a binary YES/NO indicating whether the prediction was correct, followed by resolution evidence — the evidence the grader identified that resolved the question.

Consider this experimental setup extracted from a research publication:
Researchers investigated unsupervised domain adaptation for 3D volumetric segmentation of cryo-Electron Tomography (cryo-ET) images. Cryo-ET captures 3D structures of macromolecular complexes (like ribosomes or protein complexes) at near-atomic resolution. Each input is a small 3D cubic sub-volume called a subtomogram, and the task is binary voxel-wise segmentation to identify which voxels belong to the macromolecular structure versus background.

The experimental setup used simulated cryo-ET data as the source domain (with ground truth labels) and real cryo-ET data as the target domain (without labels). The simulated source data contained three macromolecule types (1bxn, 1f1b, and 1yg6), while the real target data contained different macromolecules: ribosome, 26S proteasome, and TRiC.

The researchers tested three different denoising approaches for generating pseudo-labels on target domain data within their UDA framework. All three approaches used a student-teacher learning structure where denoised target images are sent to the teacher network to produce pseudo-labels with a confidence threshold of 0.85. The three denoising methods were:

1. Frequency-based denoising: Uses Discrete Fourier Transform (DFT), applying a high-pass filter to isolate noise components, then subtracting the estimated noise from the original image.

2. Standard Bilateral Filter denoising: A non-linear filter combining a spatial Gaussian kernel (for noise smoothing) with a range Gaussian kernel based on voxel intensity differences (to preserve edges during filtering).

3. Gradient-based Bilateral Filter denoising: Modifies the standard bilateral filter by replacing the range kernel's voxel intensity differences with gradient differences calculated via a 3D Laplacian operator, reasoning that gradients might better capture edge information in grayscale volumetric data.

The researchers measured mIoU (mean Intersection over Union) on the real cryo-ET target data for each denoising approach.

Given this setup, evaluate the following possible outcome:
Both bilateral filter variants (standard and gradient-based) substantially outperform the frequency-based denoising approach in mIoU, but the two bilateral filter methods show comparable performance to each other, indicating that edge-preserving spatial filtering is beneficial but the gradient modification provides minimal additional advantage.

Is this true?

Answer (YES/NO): NO